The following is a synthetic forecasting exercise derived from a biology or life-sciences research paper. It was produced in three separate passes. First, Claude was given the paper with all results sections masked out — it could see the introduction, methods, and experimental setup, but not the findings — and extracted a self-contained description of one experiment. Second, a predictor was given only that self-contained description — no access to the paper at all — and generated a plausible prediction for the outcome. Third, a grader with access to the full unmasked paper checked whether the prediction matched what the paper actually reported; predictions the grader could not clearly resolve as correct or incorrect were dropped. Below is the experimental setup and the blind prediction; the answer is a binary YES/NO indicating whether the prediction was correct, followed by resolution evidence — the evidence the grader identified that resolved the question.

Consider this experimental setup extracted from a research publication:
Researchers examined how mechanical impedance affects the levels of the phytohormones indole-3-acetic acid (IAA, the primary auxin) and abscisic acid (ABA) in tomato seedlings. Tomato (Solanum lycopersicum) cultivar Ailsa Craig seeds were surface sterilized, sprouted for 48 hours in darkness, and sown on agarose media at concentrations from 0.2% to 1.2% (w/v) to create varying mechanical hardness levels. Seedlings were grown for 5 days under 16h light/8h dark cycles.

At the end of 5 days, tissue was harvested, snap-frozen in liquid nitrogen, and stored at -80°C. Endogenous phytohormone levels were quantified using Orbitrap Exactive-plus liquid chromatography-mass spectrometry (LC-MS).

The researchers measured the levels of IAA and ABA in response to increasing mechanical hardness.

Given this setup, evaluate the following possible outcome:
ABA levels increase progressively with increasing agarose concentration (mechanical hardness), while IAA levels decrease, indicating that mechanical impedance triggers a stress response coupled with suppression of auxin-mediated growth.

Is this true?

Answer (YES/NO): NO